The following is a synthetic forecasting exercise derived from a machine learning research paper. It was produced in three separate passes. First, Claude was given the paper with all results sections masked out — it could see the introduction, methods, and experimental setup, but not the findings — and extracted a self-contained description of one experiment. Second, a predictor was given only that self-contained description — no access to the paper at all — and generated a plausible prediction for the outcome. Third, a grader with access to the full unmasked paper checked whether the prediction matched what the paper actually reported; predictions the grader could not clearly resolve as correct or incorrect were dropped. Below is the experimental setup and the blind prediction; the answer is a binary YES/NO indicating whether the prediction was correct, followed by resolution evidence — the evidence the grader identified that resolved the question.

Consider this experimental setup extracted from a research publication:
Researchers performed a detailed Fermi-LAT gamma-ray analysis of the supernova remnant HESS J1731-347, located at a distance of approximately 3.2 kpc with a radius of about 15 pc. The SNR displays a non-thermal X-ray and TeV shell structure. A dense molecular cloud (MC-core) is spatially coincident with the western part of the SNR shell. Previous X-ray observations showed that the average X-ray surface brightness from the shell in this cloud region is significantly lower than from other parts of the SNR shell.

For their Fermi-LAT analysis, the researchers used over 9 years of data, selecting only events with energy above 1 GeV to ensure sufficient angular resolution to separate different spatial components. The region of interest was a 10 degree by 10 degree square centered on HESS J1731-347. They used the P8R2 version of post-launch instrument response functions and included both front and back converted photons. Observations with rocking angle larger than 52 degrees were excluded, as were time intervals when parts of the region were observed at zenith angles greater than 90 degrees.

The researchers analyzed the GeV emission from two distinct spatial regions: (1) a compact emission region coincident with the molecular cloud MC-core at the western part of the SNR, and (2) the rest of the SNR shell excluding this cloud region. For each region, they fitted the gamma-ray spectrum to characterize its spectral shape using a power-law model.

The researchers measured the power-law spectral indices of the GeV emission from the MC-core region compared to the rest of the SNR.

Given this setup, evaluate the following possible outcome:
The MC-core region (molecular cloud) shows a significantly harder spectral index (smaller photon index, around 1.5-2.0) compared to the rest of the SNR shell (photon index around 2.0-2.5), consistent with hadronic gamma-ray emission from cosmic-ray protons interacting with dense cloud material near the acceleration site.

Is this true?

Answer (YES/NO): NO